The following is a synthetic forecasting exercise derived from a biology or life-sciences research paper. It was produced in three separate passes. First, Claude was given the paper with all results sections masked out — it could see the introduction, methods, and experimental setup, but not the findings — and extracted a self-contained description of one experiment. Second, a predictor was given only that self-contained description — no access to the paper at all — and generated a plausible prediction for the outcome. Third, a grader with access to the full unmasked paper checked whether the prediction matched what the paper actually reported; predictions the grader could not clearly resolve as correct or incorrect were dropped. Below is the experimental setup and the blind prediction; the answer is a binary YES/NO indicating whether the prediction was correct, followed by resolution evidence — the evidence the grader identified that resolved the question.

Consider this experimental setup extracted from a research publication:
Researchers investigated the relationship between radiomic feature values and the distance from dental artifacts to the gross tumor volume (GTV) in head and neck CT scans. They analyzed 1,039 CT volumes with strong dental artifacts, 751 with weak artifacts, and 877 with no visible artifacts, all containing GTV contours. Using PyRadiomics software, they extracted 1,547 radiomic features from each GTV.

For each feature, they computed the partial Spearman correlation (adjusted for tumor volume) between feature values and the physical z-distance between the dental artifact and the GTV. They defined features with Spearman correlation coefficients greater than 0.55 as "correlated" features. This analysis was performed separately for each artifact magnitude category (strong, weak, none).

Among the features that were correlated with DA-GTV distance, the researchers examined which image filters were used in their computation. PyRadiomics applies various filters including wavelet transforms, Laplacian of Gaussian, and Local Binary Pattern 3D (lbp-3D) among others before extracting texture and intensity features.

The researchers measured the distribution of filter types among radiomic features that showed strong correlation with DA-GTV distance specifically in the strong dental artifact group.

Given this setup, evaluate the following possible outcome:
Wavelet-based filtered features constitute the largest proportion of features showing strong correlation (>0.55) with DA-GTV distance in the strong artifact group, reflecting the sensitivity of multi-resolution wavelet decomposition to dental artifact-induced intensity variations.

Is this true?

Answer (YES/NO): NO